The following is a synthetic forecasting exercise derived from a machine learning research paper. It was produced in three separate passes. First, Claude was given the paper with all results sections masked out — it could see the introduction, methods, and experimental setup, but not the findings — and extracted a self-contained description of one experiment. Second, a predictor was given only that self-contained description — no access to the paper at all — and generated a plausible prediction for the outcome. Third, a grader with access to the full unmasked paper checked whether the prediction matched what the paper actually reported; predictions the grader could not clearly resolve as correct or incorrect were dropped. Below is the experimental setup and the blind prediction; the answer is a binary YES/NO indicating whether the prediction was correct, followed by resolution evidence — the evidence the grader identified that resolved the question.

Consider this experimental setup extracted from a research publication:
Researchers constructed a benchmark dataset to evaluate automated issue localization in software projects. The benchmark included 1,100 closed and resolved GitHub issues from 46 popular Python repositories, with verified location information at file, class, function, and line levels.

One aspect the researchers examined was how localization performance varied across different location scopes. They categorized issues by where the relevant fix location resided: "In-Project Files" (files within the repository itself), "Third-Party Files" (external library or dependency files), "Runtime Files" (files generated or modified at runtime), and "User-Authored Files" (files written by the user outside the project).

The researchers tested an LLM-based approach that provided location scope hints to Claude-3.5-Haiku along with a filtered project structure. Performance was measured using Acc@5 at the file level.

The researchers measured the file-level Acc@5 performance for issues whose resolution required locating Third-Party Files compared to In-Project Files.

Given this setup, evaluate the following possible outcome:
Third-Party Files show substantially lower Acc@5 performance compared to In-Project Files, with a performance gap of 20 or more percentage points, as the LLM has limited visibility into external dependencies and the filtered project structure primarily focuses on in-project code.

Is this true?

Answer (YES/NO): YES